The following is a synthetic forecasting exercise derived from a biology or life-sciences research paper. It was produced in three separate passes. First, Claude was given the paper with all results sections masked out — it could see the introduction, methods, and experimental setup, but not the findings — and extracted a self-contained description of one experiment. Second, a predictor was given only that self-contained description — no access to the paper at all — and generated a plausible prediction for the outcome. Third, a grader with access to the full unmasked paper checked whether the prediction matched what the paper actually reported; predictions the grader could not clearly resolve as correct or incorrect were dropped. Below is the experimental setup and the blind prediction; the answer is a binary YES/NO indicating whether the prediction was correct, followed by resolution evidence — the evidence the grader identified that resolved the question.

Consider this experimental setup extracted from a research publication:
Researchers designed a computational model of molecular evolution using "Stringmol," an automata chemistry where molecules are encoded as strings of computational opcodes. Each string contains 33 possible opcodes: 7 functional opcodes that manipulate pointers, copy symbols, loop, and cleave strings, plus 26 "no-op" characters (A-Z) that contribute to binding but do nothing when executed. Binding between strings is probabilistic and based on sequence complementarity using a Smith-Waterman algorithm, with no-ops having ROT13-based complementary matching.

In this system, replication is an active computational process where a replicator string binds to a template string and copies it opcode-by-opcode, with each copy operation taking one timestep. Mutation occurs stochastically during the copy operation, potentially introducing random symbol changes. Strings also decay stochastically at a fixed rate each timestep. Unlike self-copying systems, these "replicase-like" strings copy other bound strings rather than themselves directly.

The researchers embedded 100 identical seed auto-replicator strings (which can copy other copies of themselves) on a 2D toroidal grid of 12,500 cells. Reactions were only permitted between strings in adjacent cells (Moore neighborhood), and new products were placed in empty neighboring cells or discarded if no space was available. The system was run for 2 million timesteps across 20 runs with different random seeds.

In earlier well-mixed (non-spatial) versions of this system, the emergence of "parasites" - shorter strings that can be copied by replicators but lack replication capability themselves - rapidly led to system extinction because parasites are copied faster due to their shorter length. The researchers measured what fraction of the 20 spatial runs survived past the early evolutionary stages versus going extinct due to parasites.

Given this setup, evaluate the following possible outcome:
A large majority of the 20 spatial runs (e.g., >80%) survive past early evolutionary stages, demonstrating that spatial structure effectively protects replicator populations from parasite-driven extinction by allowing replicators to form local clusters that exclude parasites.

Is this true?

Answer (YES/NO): NO